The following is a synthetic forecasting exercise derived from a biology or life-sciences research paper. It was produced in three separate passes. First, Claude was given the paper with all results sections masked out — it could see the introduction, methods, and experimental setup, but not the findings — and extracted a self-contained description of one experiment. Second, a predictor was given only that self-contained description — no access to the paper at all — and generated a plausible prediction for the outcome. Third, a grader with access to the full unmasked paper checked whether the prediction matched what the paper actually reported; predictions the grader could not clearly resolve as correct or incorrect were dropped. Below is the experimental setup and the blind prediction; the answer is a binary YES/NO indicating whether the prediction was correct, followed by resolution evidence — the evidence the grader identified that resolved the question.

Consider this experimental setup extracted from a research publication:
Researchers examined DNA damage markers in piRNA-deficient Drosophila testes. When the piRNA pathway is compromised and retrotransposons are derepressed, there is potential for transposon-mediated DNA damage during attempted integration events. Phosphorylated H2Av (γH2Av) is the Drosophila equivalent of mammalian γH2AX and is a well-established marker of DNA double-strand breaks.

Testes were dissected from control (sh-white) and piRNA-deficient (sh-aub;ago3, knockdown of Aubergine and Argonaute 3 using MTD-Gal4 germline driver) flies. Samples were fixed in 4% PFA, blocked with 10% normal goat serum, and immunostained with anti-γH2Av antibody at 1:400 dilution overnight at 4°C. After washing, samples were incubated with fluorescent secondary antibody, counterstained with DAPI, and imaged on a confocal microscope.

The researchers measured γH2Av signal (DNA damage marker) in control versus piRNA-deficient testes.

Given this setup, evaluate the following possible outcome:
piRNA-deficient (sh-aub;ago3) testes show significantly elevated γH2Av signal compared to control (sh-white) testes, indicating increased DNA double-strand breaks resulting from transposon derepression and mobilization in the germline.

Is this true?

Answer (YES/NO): NO